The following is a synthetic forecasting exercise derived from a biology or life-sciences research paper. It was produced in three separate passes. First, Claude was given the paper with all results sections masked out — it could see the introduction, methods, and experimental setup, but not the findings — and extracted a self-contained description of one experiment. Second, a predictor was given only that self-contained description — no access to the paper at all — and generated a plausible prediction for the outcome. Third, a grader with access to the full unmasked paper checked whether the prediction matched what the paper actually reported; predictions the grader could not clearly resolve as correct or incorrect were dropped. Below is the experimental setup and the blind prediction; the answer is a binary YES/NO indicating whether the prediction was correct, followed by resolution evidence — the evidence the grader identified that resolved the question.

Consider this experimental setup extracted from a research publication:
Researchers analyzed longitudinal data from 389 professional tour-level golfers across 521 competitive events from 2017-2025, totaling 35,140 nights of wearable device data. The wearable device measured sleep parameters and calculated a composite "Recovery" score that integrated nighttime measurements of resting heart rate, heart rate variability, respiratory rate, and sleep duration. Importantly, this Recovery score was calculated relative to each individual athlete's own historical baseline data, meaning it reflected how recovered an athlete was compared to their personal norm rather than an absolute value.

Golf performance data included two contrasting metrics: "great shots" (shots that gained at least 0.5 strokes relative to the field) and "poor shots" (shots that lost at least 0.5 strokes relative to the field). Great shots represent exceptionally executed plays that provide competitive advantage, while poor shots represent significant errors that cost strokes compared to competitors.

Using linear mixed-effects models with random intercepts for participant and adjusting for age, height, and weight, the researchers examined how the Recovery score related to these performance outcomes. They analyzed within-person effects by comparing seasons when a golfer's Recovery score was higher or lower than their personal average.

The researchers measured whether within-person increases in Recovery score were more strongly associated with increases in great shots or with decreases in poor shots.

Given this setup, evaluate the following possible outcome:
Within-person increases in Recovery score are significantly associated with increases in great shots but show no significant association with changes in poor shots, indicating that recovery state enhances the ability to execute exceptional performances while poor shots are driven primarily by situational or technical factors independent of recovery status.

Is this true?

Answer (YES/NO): NO